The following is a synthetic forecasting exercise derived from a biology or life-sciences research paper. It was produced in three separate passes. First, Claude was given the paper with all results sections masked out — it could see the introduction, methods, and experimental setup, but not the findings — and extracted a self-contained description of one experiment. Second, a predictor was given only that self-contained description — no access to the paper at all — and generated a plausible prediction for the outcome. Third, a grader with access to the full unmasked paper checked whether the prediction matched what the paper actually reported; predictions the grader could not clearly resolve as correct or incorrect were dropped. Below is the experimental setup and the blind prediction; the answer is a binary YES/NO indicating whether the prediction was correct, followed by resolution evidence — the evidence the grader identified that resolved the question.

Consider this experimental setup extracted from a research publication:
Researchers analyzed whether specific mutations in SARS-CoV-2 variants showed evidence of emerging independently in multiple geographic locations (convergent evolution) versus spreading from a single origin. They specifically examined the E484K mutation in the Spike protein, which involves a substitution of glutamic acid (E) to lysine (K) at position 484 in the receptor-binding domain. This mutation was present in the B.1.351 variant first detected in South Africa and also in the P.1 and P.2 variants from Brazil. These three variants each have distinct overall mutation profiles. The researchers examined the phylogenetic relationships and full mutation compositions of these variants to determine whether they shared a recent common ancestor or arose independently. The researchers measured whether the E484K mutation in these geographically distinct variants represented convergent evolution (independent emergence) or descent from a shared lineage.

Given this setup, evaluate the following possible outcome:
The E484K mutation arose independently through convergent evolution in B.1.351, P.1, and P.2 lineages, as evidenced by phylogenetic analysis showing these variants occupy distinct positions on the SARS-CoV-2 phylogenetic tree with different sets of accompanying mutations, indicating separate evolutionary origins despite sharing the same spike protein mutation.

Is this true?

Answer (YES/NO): YES